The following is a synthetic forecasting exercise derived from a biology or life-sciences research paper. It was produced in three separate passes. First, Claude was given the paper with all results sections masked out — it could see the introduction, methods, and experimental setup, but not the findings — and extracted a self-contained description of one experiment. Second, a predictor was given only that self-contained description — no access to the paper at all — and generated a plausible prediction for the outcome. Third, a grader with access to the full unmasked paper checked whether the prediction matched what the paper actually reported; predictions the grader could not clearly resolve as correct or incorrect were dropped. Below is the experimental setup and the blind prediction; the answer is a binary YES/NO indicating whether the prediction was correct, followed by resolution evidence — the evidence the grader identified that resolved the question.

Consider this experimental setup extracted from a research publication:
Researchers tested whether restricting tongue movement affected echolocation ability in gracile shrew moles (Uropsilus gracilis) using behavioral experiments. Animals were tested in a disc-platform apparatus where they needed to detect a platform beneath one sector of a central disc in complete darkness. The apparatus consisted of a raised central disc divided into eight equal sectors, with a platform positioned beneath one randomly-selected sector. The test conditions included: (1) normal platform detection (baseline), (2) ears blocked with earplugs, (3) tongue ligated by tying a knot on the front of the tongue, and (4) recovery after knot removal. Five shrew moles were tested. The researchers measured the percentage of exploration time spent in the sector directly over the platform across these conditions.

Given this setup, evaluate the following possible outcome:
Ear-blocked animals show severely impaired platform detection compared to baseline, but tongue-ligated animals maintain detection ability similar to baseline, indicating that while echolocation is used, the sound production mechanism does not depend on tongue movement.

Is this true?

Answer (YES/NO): NO